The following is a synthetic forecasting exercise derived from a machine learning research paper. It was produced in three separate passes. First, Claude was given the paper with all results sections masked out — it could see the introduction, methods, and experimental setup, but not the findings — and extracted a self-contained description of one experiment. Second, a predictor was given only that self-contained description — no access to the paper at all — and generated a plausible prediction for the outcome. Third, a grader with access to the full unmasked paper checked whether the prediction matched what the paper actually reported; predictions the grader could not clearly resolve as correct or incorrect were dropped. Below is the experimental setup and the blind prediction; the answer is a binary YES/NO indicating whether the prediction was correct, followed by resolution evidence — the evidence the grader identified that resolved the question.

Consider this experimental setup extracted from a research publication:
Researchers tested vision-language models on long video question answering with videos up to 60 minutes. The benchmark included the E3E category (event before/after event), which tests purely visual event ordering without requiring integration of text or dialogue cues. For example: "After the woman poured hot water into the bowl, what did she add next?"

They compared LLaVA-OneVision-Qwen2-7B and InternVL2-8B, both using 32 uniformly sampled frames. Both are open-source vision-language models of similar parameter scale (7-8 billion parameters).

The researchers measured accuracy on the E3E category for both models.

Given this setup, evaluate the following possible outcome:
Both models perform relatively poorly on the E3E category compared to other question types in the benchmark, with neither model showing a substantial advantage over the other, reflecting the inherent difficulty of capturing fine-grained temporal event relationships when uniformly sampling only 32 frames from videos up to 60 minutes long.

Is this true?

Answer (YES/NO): NO